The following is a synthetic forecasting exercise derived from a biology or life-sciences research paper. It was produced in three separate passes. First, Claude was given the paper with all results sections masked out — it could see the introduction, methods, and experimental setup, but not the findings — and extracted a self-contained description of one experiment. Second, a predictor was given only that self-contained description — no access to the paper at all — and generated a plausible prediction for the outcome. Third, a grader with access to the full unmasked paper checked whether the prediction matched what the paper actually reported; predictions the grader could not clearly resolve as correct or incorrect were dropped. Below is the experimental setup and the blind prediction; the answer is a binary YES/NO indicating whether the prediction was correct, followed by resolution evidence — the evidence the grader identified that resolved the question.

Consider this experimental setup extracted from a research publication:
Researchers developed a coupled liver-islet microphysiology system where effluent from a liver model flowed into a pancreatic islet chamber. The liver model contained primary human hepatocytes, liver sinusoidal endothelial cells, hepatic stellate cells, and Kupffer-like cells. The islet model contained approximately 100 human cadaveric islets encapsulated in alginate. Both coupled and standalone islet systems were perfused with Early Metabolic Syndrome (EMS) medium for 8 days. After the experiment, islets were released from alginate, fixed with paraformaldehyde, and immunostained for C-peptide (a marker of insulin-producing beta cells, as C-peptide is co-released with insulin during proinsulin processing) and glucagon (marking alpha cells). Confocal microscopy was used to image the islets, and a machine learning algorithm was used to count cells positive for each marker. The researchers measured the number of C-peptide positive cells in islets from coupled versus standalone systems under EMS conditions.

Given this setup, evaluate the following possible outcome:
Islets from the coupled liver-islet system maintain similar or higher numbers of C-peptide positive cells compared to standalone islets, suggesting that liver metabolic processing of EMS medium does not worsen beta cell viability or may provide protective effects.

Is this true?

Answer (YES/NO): YES